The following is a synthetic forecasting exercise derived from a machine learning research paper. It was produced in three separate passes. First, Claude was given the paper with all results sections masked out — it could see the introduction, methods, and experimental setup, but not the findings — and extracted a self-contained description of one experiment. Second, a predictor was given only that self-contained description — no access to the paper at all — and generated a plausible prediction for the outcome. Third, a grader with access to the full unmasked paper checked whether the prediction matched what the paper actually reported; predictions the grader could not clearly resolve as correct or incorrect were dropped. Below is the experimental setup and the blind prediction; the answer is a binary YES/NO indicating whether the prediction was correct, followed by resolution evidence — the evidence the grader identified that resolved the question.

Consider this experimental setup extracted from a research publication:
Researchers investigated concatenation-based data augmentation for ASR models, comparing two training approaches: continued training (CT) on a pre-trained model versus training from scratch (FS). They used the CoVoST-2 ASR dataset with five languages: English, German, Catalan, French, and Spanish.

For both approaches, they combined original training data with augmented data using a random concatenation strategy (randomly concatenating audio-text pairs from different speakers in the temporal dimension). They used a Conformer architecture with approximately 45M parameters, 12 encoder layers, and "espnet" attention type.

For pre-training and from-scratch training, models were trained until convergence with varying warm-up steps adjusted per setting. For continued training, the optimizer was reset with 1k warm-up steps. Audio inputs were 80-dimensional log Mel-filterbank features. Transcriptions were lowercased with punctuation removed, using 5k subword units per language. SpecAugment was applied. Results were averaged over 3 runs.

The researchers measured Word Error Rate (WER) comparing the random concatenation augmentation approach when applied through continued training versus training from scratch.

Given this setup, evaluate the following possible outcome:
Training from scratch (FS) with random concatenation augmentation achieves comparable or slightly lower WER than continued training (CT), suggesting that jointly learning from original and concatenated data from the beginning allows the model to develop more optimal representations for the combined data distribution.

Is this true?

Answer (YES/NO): YES